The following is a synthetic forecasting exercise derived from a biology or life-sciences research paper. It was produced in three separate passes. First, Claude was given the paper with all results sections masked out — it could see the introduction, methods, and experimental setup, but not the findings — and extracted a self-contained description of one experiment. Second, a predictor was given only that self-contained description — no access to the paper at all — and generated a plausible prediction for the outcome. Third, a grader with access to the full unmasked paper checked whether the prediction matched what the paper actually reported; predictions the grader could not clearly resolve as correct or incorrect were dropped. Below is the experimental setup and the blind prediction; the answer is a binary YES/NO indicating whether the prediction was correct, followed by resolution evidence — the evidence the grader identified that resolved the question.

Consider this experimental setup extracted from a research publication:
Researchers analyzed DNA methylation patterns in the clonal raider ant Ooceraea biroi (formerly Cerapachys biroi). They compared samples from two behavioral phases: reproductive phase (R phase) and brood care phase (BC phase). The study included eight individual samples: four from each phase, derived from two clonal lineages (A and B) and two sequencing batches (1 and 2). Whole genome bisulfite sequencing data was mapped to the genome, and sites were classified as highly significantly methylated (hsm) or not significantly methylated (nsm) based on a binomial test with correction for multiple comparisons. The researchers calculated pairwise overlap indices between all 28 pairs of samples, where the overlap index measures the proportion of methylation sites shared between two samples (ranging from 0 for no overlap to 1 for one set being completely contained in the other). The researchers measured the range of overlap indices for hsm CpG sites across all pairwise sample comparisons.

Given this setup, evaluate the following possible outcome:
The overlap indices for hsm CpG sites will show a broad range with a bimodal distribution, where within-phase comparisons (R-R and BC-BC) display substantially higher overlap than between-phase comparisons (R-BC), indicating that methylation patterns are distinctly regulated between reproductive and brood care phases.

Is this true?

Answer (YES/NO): NO